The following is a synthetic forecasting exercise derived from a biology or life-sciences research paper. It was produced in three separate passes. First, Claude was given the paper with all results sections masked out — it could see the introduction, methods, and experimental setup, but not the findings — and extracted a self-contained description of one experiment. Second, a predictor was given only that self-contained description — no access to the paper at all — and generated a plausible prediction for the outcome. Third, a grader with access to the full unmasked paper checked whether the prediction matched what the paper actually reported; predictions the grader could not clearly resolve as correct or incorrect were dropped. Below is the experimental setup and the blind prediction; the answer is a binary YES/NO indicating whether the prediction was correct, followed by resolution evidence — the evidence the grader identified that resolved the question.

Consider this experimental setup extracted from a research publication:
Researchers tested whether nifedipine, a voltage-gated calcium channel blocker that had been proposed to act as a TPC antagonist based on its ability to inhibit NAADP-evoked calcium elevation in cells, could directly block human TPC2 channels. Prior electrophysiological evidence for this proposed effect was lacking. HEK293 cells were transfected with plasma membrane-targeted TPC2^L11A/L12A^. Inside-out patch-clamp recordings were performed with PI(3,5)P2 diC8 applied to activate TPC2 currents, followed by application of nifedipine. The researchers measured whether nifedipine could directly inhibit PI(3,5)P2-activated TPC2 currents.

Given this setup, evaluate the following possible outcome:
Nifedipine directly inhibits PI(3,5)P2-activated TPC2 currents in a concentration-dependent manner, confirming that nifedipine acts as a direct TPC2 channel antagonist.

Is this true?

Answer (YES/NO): NO